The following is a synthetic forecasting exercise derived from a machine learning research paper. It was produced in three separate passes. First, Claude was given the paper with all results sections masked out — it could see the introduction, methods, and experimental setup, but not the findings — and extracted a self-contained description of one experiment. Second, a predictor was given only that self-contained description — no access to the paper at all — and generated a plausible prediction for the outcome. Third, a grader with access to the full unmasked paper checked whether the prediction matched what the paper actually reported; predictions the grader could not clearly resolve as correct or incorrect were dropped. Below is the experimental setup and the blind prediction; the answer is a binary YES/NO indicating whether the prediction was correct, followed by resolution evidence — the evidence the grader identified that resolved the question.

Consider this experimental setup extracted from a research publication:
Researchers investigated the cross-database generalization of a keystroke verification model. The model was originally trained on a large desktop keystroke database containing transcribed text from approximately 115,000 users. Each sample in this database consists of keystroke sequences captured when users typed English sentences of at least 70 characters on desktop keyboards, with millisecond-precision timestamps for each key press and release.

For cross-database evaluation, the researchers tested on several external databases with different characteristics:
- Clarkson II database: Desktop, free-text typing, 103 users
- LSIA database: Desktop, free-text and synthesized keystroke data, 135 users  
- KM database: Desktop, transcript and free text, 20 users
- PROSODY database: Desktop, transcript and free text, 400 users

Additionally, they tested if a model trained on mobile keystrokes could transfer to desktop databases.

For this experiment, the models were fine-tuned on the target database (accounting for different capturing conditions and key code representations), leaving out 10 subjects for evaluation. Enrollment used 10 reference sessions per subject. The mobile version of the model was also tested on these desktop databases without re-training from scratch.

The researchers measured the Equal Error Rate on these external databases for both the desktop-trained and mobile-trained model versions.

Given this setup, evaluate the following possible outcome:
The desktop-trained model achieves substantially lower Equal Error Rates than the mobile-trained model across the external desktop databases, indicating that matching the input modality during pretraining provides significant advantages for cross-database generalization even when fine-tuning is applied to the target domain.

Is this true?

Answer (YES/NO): YES